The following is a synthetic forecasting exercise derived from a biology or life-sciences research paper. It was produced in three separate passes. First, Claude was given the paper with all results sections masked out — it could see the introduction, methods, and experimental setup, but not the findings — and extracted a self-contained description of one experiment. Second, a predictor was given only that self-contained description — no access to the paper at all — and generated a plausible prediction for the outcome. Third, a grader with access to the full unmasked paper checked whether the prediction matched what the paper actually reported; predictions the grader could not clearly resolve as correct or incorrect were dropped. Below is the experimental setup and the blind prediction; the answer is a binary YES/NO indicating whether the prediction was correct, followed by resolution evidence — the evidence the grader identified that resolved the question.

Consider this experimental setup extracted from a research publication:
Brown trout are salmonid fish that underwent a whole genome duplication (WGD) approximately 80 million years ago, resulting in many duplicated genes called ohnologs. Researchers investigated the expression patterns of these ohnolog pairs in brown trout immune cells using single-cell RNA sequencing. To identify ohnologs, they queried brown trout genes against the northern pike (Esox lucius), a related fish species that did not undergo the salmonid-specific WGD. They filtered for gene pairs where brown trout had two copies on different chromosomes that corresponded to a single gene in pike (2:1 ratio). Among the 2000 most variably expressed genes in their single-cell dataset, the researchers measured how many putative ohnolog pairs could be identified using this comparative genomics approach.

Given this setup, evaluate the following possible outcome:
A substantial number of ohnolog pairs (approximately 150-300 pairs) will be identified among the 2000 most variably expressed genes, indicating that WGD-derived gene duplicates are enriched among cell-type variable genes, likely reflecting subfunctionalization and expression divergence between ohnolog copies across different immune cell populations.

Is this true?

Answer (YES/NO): YES